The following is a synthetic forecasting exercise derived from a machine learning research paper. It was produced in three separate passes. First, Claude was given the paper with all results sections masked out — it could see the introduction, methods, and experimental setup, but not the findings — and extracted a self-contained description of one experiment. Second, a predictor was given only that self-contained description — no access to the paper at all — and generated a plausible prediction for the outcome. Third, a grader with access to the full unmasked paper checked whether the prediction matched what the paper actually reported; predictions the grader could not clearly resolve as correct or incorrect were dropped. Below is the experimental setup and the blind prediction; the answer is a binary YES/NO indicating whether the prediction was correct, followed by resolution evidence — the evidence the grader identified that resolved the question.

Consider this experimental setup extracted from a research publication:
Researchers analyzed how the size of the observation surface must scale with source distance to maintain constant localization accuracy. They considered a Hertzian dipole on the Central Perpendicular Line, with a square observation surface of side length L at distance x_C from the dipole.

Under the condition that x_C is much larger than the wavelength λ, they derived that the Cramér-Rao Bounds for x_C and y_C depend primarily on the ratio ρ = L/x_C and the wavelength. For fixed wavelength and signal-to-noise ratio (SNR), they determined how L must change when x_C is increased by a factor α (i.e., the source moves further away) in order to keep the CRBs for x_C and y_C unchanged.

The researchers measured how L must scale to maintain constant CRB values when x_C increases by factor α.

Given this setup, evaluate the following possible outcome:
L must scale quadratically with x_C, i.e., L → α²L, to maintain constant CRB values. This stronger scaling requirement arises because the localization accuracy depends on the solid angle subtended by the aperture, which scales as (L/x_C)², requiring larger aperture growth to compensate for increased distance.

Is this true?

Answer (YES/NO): NO